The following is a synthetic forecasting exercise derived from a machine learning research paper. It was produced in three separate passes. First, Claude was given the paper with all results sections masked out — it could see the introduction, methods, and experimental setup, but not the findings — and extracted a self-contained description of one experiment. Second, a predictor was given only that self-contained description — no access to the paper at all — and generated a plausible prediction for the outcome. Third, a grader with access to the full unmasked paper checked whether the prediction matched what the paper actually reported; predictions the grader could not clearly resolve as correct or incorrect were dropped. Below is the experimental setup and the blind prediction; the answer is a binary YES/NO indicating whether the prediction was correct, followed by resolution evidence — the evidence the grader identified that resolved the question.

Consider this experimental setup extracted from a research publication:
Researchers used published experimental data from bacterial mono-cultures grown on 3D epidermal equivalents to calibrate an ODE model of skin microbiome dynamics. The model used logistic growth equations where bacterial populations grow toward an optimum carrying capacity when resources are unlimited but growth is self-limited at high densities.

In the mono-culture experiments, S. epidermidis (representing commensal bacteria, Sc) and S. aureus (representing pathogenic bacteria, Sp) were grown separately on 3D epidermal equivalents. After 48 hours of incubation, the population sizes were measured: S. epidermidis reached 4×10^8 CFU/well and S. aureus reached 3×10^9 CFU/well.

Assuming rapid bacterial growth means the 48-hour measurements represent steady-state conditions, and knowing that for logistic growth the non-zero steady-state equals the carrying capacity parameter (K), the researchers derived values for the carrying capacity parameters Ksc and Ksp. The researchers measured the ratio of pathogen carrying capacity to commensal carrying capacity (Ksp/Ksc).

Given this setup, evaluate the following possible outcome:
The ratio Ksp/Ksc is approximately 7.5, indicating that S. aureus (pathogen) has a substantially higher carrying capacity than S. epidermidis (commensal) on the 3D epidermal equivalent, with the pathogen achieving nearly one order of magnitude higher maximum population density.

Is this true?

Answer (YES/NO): YES